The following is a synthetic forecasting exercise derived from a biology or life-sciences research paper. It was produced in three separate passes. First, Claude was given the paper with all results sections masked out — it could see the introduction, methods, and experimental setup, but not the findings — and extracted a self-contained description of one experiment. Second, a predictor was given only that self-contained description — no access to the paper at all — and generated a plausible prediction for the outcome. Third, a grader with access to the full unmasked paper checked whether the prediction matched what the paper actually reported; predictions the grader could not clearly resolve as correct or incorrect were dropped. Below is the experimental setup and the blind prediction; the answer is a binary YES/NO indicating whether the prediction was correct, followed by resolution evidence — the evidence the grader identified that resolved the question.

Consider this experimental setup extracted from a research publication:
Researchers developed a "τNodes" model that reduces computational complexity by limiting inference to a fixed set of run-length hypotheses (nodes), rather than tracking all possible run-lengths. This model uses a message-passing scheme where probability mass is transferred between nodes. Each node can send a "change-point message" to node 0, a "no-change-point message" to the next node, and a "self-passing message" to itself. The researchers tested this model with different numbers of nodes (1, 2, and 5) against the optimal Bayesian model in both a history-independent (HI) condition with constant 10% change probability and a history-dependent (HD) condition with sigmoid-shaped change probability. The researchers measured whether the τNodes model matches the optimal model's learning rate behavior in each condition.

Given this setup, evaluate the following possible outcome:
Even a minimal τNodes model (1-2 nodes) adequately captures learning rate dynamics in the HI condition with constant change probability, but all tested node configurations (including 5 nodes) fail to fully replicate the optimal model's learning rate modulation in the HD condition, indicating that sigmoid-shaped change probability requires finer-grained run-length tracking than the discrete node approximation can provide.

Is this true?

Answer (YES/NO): YES